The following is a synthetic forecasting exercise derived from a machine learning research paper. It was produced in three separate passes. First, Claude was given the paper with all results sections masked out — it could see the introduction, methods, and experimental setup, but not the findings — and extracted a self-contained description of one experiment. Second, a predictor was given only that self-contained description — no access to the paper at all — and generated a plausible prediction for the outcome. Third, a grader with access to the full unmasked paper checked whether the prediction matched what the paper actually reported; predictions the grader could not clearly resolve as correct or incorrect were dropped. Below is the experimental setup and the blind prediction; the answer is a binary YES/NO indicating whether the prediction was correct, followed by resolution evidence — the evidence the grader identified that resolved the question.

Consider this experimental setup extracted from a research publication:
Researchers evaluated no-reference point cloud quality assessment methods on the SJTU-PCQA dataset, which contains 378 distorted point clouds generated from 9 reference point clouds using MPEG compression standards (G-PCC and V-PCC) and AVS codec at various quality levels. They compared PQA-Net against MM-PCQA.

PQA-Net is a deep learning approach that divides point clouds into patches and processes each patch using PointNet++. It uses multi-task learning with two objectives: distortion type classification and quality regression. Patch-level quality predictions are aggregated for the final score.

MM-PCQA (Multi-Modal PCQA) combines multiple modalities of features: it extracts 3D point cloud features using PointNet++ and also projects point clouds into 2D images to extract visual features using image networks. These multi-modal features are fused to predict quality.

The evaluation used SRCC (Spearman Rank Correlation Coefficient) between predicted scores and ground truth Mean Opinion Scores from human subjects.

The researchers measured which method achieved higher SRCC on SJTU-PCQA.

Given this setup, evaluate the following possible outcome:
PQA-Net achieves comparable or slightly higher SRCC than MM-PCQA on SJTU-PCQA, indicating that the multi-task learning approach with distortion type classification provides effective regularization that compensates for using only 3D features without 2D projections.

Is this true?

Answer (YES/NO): NO